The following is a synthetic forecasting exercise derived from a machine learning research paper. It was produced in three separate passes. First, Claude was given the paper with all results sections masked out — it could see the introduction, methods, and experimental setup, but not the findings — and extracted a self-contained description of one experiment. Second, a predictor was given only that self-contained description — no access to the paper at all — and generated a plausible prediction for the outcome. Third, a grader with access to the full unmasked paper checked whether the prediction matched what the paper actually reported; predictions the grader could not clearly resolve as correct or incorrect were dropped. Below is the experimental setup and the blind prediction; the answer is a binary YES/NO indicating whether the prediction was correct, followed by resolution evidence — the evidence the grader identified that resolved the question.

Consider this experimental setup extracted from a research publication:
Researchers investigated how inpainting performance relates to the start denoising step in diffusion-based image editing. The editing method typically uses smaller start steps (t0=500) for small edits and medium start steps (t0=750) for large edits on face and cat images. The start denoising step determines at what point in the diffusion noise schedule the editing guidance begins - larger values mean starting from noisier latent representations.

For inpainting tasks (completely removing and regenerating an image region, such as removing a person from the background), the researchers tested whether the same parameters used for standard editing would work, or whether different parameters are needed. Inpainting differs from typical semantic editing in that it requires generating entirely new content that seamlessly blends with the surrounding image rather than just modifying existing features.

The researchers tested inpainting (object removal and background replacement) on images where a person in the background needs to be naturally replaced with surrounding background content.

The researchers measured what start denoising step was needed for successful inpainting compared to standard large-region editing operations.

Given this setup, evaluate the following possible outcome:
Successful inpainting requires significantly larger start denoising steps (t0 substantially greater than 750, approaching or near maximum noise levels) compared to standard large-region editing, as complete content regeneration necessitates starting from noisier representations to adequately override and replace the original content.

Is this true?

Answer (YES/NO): NO